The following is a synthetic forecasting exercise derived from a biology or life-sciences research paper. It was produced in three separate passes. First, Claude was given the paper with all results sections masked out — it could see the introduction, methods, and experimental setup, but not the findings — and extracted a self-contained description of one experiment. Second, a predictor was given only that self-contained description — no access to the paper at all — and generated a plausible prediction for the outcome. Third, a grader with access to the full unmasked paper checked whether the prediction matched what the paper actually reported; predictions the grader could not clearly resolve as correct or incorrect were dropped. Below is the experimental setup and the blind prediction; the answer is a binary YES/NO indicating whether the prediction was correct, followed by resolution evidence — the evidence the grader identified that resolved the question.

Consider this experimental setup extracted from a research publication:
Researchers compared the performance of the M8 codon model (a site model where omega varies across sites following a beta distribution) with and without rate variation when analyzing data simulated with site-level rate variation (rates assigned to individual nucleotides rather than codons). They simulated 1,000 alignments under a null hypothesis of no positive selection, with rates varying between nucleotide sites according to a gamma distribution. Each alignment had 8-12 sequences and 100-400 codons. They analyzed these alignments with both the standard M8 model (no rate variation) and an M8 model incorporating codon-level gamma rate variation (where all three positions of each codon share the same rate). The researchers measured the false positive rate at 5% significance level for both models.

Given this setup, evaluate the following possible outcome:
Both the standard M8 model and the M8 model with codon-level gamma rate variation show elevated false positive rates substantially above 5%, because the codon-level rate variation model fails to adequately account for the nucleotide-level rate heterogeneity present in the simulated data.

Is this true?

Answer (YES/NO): NO